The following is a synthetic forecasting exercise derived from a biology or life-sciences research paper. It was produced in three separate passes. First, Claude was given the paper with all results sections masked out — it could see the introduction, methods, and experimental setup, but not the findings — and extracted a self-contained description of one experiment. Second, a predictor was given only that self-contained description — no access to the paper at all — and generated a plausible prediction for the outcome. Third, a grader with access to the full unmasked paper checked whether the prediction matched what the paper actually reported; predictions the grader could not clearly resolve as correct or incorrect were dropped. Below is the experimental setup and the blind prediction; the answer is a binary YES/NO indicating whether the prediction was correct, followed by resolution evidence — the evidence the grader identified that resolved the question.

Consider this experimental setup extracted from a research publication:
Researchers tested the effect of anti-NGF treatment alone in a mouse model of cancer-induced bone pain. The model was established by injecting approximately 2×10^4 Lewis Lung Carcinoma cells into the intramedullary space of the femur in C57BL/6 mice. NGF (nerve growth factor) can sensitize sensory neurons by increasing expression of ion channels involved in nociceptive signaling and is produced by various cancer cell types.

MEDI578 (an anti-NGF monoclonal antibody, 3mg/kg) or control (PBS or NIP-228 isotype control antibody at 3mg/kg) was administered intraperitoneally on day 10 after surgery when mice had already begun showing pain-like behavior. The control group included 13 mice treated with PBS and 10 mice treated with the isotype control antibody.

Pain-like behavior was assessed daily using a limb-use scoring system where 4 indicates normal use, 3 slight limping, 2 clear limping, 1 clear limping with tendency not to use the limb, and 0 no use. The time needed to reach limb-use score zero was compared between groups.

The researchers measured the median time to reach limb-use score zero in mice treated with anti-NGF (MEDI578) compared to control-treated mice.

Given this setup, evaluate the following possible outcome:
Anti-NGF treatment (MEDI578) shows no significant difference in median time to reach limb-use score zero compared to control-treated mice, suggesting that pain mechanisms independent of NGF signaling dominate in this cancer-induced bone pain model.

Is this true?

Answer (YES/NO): NO